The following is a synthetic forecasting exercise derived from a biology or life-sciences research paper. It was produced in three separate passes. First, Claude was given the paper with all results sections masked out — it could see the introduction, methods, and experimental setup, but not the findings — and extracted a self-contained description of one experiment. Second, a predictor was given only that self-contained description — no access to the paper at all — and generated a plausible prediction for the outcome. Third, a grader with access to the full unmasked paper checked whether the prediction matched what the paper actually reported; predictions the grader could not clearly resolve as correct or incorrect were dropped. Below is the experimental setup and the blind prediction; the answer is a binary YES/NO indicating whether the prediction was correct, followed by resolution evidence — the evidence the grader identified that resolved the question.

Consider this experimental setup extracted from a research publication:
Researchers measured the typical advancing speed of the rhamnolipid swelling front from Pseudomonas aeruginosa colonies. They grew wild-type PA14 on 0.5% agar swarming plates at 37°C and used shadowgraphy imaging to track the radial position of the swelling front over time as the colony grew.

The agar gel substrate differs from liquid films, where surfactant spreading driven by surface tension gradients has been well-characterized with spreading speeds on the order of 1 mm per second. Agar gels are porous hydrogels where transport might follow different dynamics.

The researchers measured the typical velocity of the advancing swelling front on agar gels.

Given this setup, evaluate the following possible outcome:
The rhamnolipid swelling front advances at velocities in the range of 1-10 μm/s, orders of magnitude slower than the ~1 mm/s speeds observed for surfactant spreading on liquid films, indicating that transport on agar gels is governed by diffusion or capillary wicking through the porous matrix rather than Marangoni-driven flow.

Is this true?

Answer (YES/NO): NO